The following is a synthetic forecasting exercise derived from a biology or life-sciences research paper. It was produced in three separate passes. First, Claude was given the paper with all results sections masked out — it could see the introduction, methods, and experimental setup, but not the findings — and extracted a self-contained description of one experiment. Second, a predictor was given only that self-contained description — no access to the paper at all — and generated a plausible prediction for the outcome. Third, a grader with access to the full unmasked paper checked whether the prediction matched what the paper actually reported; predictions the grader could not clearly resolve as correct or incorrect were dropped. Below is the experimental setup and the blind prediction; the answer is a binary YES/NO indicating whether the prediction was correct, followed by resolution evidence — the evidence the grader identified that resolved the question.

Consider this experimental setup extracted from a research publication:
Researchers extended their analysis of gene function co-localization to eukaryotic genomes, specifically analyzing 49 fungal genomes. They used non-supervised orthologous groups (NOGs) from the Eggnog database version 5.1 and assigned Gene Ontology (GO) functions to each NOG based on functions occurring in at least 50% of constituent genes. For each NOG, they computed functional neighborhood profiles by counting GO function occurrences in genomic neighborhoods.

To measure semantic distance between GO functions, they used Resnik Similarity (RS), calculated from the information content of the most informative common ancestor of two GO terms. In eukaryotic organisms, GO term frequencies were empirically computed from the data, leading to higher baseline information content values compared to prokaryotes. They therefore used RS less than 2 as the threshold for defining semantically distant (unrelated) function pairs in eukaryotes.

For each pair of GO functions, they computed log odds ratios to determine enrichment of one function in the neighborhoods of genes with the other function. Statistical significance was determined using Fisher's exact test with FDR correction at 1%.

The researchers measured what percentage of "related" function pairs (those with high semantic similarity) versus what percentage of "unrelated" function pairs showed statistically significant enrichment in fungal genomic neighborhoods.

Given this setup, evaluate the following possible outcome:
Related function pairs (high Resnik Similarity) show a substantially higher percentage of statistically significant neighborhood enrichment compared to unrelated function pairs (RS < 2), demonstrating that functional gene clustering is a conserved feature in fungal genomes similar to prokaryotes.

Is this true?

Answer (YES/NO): NO